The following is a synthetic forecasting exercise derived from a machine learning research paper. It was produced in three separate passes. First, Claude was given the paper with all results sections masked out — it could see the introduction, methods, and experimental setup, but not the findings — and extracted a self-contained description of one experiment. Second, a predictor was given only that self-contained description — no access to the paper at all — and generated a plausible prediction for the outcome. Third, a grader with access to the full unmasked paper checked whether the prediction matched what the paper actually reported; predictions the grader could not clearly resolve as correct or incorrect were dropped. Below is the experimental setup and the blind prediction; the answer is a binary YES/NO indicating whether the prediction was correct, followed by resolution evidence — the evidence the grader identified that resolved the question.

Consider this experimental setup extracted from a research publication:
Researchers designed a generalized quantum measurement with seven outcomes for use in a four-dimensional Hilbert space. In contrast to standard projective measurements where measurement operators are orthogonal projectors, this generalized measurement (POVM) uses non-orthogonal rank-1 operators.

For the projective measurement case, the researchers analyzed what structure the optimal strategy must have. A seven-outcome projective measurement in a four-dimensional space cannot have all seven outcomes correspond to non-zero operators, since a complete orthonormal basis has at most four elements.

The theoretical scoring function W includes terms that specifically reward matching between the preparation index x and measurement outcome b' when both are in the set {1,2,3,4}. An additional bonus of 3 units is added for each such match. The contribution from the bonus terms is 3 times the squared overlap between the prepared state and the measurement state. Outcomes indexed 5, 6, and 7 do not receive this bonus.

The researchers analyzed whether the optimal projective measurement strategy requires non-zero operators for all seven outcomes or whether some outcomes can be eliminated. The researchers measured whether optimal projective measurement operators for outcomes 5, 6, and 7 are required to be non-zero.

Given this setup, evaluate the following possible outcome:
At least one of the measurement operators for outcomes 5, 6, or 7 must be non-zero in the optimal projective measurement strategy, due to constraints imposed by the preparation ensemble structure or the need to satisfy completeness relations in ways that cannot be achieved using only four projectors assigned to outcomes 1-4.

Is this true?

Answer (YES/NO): NO